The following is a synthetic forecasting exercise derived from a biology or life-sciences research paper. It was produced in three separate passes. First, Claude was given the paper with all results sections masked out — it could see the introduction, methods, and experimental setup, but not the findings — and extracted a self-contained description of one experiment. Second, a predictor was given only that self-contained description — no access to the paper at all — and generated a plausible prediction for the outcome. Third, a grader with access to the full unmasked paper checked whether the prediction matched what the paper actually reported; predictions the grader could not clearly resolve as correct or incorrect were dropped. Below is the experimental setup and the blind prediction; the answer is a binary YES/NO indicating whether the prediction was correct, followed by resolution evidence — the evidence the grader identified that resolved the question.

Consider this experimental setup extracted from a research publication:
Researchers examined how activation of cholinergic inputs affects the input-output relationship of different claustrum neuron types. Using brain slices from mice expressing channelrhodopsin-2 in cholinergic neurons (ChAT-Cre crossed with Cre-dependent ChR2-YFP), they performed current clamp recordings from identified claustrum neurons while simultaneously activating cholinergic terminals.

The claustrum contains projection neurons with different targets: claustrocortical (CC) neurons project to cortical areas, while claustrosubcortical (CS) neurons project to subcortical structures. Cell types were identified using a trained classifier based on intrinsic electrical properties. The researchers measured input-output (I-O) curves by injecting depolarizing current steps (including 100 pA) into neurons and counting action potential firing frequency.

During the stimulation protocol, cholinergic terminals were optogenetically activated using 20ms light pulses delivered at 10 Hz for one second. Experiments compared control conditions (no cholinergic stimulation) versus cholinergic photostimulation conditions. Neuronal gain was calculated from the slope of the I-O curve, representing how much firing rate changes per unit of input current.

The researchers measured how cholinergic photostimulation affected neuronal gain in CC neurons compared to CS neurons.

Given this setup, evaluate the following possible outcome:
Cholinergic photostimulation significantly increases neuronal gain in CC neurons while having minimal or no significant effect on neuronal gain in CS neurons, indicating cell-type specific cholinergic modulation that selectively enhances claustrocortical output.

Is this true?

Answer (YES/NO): NO